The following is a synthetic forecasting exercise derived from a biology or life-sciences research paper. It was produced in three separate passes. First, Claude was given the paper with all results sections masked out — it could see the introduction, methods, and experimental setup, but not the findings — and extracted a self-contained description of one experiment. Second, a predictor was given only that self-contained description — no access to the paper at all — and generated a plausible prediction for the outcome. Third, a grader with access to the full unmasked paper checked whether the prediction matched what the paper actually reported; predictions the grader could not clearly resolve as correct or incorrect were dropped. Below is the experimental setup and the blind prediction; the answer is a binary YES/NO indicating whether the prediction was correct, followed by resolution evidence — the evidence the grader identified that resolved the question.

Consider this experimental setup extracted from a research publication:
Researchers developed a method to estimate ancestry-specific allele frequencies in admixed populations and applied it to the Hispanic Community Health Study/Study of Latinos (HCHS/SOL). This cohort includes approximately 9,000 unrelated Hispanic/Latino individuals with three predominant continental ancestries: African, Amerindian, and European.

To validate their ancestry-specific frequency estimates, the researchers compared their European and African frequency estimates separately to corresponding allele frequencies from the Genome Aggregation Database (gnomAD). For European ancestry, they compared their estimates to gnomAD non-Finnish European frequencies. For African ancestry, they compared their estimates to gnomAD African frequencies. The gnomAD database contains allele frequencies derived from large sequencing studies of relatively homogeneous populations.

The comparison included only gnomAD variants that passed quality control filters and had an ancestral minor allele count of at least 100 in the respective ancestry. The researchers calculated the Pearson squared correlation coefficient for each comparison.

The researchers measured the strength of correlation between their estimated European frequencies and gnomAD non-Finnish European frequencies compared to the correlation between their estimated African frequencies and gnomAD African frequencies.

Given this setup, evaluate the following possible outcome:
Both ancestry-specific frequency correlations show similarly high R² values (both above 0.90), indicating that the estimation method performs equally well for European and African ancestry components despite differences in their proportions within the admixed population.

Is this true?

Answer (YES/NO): NO